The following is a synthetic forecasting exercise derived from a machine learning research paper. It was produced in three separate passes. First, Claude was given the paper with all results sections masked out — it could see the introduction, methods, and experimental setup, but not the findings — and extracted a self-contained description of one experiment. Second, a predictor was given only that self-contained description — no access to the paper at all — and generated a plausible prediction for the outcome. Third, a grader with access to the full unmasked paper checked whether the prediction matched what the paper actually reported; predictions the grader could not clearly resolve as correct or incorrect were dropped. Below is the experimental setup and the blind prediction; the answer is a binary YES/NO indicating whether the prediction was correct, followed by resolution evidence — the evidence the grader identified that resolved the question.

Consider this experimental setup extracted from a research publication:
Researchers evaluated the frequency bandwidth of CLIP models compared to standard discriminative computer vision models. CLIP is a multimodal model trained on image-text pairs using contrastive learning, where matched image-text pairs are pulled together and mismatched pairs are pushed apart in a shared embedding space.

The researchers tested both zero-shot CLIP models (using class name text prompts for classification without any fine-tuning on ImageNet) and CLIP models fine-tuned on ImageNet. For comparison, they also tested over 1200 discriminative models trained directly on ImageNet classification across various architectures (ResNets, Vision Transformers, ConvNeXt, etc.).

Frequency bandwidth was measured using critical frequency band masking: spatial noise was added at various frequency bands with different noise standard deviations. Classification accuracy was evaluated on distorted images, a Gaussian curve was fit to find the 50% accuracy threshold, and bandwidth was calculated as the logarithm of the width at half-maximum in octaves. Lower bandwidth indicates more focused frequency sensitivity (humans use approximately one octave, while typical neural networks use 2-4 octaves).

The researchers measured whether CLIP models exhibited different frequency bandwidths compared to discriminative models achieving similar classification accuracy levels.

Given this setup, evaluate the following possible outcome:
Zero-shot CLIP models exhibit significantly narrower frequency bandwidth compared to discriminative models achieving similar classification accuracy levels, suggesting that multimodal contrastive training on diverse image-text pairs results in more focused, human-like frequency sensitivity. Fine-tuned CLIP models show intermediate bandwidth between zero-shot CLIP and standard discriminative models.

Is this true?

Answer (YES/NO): NO